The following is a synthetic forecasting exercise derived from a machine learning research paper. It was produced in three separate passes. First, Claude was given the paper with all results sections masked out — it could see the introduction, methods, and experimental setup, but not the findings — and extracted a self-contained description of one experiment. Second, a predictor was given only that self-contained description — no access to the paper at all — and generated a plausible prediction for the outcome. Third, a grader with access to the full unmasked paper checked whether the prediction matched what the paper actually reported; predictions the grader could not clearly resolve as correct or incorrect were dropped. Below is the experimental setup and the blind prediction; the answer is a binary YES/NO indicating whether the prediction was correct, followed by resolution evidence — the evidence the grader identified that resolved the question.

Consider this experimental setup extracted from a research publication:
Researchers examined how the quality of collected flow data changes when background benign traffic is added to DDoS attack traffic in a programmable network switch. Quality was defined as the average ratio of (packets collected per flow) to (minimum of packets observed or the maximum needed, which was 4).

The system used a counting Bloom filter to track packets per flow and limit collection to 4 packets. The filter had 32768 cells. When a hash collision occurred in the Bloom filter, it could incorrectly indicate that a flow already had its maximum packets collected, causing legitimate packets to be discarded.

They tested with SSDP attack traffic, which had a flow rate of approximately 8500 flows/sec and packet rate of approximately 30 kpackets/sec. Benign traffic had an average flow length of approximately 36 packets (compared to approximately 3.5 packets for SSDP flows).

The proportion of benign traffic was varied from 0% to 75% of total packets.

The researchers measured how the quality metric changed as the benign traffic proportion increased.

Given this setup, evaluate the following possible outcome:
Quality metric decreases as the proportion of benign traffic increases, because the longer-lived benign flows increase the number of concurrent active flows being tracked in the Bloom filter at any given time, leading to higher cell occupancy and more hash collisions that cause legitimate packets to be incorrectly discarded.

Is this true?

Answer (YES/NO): NO